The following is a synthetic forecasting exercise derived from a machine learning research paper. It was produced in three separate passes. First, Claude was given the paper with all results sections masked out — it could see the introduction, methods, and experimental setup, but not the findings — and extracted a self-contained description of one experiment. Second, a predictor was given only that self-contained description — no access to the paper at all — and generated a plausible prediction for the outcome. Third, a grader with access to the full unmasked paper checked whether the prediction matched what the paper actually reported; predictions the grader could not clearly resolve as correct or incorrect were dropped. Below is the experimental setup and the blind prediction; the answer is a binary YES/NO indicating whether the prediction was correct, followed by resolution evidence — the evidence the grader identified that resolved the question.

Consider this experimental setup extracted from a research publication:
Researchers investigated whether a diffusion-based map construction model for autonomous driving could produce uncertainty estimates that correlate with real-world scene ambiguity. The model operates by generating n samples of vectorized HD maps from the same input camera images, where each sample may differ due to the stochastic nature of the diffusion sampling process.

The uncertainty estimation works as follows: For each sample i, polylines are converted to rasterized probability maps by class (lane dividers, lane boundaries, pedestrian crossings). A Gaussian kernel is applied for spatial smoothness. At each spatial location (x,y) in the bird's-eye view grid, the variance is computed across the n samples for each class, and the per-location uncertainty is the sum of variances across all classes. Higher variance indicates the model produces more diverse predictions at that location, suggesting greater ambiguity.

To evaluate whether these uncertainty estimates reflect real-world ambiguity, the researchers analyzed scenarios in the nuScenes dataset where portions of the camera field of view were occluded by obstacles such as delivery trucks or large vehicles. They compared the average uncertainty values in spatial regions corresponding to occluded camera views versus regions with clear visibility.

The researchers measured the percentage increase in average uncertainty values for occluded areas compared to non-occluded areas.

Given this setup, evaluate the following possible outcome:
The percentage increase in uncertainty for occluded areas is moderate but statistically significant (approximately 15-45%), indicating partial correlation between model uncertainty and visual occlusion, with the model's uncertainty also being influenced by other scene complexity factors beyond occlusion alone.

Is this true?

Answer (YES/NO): YES